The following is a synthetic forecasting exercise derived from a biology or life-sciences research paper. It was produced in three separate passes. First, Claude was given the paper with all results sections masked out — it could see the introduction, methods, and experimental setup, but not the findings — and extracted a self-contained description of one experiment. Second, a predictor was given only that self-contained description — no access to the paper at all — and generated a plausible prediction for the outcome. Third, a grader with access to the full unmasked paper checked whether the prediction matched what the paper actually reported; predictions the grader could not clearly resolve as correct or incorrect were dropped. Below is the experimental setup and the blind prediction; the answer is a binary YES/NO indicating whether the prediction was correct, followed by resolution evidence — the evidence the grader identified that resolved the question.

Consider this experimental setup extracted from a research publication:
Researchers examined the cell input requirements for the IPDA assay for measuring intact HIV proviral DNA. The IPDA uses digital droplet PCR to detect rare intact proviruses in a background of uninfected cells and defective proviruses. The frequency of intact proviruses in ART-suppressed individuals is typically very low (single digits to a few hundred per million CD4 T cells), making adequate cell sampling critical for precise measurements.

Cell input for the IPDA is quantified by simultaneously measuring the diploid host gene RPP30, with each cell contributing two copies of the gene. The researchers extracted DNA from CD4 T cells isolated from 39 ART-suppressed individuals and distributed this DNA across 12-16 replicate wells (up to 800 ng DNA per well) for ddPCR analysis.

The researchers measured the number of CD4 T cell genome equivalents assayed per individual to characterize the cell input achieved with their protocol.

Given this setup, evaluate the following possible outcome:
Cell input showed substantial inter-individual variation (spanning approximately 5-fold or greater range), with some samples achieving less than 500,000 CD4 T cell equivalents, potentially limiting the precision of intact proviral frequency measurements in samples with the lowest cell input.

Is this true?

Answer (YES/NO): NO